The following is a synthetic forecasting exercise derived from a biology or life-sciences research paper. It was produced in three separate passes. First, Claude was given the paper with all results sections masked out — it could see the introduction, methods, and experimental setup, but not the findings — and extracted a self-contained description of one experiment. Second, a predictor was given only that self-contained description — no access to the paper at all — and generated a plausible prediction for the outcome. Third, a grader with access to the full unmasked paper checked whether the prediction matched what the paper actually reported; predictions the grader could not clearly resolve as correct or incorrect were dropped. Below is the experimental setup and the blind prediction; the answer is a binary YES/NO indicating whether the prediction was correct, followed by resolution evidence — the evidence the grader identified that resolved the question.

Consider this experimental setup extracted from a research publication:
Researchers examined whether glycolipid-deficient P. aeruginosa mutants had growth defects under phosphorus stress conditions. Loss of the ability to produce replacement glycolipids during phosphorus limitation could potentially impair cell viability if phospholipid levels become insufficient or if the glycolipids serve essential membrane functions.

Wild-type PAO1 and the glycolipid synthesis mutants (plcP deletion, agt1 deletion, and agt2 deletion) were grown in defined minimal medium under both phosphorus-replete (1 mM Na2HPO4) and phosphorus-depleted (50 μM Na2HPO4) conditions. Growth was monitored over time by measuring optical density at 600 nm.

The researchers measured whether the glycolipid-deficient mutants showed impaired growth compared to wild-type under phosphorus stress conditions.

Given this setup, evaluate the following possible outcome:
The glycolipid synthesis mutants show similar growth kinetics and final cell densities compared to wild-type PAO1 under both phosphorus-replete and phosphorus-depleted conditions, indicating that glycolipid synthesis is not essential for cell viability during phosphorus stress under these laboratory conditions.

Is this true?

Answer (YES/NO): YES